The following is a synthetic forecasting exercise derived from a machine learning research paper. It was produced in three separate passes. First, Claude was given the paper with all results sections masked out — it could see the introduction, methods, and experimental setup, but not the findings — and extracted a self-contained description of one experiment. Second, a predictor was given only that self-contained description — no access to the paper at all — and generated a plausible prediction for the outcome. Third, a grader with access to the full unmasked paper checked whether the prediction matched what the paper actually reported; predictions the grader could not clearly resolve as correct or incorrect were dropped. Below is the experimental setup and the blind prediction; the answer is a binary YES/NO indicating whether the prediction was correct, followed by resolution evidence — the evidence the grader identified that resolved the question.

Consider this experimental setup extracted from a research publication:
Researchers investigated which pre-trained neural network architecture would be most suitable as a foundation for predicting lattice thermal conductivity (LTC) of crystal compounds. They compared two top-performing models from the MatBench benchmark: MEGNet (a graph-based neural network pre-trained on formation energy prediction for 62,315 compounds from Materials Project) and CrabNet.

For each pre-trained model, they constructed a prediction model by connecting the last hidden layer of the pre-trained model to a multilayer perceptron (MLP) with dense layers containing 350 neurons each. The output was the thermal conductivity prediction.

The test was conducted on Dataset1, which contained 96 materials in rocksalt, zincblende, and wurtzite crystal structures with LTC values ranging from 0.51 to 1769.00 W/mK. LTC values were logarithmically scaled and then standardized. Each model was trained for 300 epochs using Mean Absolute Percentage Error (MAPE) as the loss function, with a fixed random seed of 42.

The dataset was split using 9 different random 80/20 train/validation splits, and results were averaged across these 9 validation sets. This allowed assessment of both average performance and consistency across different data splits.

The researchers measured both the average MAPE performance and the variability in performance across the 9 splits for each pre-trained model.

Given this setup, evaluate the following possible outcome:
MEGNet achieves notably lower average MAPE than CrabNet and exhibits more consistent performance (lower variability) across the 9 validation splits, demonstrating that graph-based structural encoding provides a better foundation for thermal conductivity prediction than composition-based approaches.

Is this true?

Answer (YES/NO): NO